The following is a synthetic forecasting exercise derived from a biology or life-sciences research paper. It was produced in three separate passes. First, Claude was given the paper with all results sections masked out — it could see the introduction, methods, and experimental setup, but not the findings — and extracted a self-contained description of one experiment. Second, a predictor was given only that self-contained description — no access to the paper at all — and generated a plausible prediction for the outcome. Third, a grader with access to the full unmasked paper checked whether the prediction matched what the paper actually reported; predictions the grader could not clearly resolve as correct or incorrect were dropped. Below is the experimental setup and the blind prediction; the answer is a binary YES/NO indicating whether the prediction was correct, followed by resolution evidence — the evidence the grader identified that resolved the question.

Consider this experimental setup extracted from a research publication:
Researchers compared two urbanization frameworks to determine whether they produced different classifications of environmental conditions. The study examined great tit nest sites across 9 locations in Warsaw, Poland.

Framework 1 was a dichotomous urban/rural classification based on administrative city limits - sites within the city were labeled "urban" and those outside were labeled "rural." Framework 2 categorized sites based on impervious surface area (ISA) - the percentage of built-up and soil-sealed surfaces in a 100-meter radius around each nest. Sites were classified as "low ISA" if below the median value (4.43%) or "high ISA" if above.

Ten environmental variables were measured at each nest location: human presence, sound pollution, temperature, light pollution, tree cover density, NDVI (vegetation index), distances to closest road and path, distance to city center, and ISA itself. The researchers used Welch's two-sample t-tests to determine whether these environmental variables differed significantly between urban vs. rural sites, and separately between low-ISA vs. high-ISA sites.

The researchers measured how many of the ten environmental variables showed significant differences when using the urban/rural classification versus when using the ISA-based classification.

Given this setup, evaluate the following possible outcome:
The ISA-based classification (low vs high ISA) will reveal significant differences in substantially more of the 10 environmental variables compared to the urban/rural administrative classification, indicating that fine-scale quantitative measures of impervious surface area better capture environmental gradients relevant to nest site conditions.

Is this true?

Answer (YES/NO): NO